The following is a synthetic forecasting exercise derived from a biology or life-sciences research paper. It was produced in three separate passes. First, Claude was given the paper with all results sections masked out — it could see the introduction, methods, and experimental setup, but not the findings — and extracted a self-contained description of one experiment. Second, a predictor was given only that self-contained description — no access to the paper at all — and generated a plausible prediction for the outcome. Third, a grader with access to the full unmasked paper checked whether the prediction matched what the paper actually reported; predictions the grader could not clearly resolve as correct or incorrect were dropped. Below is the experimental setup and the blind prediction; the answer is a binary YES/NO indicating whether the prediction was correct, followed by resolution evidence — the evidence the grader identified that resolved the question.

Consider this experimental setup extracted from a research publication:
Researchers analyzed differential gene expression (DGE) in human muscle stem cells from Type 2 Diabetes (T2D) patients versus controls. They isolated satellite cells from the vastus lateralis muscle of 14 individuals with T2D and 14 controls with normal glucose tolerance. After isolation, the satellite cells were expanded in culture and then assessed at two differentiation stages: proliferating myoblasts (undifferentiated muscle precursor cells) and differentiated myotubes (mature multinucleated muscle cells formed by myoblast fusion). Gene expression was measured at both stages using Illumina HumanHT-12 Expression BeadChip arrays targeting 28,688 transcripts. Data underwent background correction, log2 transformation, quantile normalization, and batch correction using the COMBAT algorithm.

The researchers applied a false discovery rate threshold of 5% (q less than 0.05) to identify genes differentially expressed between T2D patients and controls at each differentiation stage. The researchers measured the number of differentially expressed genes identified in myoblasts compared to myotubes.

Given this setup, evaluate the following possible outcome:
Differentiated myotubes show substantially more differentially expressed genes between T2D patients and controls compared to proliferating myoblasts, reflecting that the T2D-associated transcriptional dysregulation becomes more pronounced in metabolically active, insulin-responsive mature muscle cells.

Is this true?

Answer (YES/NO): NO